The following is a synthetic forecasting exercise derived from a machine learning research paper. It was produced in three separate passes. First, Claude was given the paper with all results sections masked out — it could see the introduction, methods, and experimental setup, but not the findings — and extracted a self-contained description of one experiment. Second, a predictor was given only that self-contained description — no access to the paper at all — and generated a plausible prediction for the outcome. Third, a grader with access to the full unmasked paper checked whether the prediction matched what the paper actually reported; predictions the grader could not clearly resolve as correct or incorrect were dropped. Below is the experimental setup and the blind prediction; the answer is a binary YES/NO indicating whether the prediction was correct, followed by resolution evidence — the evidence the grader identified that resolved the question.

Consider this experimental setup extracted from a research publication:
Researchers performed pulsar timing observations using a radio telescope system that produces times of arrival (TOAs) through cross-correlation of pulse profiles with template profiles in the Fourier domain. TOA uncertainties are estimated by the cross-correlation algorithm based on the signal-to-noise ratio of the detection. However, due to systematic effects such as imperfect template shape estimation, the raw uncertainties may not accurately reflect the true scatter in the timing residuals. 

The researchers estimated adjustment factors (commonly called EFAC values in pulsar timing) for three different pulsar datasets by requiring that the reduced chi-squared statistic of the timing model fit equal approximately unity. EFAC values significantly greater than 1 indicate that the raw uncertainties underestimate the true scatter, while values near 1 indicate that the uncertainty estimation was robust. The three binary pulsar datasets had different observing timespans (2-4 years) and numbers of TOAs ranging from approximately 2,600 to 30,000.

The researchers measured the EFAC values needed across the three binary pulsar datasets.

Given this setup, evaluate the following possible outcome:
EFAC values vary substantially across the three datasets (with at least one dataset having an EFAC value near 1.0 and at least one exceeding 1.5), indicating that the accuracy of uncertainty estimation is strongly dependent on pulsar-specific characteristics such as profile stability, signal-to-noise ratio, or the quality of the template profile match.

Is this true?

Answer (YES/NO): NO